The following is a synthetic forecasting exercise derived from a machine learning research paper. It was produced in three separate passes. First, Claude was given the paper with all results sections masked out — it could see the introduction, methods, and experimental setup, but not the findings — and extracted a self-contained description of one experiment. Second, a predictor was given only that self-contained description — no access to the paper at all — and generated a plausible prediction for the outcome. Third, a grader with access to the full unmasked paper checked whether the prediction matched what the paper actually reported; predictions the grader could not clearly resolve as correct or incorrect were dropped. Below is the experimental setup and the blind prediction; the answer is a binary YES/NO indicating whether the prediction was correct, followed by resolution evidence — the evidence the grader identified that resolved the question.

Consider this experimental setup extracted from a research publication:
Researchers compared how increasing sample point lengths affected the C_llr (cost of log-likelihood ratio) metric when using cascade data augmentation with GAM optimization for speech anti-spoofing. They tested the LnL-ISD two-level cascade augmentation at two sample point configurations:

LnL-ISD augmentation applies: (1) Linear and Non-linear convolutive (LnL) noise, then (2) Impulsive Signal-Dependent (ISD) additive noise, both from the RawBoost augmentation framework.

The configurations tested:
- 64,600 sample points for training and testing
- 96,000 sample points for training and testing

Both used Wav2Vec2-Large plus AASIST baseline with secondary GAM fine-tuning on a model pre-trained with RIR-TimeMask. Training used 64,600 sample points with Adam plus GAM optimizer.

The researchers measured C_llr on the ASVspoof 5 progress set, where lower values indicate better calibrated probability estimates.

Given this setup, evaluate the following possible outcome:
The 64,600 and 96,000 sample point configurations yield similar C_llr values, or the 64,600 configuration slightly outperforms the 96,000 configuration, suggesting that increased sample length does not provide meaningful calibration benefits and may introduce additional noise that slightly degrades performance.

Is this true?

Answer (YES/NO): NO